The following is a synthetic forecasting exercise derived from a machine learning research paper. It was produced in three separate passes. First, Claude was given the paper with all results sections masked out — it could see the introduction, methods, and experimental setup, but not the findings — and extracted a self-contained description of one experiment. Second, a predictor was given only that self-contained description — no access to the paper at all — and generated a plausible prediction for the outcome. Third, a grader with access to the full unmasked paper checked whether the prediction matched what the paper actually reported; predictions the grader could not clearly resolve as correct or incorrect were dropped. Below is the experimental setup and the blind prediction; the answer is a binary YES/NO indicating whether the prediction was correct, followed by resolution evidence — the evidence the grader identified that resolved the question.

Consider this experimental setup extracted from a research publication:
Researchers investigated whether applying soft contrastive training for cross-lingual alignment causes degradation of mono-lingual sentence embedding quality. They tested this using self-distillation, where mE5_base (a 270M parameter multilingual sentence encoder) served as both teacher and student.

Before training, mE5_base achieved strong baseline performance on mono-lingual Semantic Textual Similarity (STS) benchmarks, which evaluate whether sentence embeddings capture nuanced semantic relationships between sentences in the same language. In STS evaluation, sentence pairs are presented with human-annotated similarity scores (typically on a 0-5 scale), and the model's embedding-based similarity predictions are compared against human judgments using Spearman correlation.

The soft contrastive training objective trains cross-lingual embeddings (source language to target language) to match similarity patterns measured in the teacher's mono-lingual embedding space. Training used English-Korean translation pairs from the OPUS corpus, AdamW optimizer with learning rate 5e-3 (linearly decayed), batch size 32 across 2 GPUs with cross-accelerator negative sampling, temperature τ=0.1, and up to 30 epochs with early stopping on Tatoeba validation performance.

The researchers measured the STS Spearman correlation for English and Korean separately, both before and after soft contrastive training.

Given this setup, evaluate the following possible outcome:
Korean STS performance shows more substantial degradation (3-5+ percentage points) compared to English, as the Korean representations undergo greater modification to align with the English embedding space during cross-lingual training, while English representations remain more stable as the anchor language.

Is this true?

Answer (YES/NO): NO